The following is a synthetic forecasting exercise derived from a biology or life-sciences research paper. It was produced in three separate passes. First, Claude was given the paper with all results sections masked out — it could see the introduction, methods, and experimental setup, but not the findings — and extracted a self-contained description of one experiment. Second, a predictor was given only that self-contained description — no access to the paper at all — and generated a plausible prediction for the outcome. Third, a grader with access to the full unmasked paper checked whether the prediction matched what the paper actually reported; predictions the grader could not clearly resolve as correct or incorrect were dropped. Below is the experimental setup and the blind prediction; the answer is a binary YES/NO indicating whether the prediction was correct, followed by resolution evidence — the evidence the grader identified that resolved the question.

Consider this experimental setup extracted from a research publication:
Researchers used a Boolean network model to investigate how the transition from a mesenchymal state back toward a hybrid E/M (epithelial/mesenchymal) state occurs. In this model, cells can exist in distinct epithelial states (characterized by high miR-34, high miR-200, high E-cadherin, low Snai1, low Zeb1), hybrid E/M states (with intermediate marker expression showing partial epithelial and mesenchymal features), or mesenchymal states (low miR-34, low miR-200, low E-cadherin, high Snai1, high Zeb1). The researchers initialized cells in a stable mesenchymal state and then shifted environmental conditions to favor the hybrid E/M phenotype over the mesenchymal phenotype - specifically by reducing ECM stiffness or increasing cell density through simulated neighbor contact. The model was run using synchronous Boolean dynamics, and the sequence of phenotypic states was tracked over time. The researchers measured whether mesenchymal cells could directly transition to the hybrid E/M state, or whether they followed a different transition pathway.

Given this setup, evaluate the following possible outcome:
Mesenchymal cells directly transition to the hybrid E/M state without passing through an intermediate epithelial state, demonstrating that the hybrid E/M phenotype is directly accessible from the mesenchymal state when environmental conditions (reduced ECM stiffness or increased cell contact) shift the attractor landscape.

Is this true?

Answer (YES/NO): NO